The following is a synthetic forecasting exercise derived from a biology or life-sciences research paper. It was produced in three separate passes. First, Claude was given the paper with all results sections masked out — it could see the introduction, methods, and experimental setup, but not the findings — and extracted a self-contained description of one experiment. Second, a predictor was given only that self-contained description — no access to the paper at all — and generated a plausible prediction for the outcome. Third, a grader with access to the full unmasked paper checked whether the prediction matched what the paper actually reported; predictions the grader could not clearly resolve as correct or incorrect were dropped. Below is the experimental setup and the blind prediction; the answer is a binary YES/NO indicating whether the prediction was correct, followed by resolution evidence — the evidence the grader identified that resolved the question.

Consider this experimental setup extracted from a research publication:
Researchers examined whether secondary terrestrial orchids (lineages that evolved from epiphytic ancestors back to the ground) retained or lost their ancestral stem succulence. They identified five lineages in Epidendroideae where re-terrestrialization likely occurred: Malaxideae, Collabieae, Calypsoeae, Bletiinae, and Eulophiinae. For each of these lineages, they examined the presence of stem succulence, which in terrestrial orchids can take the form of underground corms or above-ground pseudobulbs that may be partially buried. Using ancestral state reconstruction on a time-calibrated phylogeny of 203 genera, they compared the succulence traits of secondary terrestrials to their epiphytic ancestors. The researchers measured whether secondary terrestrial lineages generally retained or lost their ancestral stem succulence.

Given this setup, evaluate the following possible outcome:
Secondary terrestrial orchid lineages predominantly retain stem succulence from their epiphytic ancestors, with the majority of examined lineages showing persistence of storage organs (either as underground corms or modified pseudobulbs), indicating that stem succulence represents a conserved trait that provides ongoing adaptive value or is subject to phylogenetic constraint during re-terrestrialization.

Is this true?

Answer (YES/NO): YES